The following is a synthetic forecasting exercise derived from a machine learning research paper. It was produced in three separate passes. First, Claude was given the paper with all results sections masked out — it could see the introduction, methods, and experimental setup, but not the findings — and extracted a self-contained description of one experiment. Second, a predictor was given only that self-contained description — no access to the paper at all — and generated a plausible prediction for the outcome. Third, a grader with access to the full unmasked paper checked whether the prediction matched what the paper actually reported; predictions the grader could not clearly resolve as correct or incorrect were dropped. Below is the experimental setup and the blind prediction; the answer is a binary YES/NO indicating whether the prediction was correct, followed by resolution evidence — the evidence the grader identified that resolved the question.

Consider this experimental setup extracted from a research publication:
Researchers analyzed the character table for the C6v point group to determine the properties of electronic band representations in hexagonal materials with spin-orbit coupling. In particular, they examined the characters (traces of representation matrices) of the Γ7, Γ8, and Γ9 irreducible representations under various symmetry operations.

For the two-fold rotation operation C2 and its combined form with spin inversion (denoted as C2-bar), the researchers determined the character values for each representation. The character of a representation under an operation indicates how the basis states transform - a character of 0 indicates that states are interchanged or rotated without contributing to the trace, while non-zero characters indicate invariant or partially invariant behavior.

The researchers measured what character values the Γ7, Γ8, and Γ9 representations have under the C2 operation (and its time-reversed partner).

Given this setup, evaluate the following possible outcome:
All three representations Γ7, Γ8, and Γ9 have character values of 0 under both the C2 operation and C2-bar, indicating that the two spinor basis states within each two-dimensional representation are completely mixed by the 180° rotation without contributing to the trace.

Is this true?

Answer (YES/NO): YES